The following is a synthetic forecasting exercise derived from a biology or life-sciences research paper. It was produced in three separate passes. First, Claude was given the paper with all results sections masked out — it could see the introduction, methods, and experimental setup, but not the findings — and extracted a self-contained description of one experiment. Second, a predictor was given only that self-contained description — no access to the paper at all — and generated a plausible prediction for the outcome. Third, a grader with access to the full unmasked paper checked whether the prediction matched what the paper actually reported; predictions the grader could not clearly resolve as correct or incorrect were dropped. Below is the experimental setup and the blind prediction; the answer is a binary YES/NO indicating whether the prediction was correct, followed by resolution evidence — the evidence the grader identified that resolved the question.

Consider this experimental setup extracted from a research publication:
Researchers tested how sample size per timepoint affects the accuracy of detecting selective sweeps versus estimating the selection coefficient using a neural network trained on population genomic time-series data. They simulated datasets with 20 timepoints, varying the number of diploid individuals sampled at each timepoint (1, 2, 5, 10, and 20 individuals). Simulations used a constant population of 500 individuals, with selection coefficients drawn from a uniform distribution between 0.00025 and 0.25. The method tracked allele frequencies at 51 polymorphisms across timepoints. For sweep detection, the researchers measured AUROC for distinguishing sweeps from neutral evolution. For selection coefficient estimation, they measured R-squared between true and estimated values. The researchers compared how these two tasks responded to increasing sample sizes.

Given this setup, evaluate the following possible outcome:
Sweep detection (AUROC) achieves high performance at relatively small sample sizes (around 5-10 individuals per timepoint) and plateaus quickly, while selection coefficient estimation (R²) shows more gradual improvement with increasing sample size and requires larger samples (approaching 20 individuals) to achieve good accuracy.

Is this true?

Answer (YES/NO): NO